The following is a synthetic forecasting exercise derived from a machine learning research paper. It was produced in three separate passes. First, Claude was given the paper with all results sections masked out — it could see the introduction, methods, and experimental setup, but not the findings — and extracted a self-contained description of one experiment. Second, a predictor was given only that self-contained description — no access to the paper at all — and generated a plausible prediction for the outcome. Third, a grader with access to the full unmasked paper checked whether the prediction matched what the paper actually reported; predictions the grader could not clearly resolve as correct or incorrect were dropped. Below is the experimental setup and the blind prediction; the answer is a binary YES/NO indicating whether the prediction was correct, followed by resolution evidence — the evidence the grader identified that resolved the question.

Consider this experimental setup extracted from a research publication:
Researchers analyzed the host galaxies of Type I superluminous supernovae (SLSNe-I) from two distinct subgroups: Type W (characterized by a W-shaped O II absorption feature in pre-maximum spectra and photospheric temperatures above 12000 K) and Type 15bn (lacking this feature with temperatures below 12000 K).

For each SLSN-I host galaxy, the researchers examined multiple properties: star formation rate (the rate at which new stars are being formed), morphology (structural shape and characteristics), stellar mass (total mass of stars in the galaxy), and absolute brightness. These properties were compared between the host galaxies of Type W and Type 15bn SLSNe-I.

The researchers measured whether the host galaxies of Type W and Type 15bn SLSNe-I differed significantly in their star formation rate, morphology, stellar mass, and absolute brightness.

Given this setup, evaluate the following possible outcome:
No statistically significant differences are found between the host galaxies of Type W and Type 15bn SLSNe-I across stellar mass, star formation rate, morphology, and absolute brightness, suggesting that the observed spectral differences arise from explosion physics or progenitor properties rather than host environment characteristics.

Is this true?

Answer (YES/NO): YES